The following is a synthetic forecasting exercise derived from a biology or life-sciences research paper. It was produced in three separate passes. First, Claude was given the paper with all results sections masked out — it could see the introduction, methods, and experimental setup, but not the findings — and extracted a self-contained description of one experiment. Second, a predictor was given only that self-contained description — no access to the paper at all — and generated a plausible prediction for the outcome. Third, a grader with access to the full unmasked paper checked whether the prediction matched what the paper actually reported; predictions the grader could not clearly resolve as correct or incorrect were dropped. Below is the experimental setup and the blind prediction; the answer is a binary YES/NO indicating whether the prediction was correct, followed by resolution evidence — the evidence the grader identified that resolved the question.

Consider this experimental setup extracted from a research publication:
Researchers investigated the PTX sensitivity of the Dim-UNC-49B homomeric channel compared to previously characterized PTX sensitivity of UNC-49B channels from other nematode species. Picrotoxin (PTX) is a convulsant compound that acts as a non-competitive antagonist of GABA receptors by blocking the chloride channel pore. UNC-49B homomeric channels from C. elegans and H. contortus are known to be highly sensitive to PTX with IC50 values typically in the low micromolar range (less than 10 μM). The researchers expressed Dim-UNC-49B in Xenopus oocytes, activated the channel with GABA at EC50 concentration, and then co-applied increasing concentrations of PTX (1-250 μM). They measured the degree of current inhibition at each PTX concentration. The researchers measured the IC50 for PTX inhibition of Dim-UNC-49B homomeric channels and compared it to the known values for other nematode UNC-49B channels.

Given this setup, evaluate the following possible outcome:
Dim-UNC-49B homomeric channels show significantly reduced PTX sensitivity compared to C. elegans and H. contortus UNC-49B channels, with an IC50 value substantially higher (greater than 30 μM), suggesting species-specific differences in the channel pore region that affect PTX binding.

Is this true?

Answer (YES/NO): NO